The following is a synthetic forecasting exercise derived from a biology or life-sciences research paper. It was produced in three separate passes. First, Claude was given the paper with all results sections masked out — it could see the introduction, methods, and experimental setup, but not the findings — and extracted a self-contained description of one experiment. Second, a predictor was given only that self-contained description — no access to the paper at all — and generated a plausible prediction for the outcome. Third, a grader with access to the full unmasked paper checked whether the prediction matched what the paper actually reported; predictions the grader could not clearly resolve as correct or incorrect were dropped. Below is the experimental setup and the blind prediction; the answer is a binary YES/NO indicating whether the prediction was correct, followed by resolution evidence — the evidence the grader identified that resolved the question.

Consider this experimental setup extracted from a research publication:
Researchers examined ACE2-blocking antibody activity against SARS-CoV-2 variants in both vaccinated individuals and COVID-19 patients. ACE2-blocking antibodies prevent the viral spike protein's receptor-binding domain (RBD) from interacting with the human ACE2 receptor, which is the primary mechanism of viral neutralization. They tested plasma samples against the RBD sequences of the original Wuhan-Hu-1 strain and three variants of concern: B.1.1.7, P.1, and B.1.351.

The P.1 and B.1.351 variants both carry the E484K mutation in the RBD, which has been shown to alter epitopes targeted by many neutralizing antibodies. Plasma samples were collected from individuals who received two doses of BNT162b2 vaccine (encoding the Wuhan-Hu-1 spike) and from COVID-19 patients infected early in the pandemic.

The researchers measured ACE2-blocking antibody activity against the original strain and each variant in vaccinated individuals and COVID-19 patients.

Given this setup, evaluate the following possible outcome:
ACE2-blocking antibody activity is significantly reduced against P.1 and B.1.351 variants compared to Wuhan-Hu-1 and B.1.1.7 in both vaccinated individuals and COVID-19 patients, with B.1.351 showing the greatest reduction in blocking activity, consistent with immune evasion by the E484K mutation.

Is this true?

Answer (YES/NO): NO